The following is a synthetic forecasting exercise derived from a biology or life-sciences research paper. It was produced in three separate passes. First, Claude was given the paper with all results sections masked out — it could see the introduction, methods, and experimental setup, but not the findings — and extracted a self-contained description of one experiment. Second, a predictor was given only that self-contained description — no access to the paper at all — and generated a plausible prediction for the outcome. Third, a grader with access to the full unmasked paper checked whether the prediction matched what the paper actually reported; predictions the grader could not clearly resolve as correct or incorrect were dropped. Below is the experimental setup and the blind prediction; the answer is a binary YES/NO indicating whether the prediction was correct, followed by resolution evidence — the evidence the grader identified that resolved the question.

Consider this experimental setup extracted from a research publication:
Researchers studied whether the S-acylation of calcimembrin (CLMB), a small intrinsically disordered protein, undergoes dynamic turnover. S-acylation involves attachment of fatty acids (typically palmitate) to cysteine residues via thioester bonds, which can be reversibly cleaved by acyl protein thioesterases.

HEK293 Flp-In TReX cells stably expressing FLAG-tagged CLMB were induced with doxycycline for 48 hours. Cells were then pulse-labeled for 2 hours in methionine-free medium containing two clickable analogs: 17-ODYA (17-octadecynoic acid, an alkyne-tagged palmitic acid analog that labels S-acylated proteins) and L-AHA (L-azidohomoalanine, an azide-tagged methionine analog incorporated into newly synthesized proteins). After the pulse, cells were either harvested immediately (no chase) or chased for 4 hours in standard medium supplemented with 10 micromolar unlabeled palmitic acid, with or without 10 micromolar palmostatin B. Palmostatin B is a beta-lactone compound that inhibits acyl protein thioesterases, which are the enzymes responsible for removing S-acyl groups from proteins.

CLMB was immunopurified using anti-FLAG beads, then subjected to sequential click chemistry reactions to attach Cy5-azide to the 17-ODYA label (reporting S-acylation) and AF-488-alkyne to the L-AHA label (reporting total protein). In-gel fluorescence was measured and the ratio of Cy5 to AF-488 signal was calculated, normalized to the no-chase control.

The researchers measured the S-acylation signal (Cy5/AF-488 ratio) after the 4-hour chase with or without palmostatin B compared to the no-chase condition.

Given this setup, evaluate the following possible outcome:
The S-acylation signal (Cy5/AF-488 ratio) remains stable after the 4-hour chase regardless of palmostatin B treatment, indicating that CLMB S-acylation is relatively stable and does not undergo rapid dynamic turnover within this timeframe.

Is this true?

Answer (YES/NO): NO